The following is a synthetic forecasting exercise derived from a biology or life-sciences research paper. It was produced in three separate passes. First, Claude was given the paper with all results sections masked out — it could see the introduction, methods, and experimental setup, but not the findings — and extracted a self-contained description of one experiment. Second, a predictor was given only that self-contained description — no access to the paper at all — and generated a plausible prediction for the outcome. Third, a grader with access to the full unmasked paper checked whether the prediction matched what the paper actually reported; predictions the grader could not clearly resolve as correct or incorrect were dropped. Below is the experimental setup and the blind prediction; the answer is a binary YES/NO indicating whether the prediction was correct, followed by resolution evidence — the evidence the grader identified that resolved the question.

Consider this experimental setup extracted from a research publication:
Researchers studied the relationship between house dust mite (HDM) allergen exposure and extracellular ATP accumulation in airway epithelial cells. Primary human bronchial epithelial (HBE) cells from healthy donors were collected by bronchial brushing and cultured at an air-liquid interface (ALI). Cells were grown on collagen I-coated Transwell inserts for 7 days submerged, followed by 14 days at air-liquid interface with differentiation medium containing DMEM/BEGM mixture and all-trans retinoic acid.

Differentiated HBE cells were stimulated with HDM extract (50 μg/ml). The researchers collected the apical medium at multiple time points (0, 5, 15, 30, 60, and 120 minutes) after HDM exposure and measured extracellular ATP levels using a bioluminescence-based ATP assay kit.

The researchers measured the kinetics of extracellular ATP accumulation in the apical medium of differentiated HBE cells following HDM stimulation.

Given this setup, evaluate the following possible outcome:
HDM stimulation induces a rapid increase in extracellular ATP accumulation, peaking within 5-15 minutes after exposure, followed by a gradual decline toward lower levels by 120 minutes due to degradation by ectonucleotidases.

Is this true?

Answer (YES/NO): NO